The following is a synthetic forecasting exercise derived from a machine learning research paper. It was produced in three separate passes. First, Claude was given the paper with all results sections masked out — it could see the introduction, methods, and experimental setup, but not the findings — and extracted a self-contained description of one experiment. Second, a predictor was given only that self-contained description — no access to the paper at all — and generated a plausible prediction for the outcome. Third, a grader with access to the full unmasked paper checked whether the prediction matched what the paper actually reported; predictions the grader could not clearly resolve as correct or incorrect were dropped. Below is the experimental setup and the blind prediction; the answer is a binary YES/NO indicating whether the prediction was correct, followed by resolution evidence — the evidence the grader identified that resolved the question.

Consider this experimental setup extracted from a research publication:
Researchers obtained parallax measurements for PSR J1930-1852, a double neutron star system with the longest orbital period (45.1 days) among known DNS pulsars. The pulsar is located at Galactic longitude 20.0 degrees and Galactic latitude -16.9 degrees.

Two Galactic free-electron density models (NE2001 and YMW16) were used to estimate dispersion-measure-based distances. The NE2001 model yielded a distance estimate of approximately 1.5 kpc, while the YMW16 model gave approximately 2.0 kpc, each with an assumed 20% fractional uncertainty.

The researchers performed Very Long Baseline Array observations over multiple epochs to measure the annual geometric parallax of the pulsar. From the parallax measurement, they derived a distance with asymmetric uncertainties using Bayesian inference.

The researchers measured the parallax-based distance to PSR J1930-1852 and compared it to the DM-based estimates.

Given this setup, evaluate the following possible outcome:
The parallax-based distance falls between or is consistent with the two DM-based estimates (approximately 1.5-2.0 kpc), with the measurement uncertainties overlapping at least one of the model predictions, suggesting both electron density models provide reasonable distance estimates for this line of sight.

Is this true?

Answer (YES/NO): NO